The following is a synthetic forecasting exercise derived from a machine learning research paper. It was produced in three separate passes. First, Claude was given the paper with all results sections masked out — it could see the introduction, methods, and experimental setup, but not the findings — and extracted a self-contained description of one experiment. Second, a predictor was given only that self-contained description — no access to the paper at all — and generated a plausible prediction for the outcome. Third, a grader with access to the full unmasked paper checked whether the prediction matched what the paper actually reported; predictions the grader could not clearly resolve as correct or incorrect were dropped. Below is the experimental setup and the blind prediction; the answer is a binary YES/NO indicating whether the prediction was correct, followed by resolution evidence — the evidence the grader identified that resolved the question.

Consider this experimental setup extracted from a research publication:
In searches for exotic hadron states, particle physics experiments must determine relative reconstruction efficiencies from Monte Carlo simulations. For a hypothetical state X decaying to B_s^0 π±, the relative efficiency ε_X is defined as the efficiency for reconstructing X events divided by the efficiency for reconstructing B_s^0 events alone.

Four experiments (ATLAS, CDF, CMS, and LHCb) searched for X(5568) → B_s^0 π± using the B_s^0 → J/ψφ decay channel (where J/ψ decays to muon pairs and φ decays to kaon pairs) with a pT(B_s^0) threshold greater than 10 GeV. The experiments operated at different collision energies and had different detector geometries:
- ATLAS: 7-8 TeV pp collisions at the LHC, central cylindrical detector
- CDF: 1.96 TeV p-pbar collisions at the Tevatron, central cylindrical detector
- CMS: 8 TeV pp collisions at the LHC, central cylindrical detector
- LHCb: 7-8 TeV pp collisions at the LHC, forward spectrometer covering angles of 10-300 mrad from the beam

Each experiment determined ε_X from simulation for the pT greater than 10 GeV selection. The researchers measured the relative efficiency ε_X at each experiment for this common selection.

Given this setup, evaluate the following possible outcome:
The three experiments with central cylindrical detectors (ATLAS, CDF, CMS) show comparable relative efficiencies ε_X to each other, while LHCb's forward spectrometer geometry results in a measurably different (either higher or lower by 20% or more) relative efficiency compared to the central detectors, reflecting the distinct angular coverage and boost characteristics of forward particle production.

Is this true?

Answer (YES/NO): YES